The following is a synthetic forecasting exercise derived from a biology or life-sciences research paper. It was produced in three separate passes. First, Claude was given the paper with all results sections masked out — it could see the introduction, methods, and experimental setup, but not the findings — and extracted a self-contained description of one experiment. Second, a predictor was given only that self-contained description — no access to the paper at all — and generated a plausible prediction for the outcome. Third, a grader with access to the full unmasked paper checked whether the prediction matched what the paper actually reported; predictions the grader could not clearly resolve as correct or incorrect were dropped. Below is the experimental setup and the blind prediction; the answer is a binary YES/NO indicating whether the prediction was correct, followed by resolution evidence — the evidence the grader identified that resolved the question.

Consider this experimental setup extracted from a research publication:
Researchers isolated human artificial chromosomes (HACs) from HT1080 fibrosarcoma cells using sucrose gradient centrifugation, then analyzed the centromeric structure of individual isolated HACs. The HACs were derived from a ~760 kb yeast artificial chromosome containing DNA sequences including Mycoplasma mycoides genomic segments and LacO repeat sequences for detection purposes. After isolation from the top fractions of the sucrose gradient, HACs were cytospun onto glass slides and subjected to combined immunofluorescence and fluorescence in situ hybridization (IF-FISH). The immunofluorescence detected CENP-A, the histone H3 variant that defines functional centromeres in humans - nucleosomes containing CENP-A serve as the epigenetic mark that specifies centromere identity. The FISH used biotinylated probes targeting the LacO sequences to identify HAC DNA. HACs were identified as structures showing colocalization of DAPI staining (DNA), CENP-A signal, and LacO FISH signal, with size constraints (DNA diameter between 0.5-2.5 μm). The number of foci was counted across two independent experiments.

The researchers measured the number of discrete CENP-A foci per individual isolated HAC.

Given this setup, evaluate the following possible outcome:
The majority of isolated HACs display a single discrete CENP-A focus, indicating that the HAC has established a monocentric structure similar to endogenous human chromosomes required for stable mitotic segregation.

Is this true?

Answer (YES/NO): YES